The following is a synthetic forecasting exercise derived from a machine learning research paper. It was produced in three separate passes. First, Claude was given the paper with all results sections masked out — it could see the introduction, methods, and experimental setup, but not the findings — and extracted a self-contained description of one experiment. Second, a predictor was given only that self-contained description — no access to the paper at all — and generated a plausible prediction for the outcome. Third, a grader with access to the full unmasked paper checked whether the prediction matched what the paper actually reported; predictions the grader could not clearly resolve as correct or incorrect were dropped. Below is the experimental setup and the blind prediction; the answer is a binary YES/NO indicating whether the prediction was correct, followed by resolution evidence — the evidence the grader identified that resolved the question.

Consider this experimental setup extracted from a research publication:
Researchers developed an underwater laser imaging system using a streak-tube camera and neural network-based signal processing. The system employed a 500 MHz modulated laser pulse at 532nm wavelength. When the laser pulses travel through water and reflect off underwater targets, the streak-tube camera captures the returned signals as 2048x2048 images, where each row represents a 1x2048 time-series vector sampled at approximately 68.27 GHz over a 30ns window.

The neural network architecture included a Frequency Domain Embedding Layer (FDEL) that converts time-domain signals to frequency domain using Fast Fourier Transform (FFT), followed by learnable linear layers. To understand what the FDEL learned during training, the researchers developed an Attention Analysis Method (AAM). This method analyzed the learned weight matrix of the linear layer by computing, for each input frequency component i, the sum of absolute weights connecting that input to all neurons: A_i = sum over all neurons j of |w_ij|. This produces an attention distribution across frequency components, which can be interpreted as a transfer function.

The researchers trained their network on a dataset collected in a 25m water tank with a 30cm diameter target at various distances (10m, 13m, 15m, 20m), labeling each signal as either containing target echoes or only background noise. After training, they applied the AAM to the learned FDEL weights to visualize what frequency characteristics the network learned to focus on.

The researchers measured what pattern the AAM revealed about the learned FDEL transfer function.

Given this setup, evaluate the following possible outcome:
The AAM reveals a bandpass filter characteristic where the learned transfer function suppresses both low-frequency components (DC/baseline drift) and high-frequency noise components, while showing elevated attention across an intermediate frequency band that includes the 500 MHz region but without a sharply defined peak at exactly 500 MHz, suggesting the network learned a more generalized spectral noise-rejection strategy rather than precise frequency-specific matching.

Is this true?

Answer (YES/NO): NO